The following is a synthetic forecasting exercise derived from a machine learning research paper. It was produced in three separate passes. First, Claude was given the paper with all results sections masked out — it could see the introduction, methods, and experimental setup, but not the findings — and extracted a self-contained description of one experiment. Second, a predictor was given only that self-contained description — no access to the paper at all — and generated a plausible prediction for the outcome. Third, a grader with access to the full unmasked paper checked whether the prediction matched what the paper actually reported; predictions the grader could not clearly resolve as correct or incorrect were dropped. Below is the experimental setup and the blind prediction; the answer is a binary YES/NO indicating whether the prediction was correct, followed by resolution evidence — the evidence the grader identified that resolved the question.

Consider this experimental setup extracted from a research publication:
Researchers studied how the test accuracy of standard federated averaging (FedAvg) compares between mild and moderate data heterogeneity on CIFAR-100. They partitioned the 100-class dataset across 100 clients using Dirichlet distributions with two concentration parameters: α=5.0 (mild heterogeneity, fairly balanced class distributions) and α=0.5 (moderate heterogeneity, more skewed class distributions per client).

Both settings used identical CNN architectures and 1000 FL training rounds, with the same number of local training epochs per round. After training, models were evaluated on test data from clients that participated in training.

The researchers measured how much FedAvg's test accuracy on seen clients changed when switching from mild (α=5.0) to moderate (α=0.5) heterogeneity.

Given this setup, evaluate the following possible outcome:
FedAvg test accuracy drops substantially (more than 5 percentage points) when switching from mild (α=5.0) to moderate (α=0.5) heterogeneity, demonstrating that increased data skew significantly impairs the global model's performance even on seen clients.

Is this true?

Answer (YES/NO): NO